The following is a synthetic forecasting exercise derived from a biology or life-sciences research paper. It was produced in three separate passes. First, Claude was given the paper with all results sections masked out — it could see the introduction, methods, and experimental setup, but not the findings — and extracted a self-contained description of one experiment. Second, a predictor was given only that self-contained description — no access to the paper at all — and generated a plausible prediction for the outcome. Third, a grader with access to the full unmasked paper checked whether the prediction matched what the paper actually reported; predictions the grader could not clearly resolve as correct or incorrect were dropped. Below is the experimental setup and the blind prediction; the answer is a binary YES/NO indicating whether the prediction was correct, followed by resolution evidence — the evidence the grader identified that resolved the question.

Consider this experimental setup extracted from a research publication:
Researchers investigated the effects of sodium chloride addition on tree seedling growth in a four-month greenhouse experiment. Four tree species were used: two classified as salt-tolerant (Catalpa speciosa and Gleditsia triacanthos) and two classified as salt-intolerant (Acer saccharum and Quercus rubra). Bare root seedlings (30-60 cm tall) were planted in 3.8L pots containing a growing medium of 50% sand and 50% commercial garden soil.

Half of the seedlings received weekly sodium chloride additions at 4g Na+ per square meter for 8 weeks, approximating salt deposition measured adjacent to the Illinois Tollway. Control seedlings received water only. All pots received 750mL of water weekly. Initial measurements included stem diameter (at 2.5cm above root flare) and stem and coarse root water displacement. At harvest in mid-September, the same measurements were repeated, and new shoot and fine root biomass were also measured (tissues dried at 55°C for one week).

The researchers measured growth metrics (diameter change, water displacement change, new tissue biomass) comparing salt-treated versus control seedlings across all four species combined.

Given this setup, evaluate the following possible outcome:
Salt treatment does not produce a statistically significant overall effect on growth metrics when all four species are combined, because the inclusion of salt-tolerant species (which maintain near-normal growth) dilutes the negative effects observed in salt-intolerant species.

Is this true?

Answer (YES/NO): NO